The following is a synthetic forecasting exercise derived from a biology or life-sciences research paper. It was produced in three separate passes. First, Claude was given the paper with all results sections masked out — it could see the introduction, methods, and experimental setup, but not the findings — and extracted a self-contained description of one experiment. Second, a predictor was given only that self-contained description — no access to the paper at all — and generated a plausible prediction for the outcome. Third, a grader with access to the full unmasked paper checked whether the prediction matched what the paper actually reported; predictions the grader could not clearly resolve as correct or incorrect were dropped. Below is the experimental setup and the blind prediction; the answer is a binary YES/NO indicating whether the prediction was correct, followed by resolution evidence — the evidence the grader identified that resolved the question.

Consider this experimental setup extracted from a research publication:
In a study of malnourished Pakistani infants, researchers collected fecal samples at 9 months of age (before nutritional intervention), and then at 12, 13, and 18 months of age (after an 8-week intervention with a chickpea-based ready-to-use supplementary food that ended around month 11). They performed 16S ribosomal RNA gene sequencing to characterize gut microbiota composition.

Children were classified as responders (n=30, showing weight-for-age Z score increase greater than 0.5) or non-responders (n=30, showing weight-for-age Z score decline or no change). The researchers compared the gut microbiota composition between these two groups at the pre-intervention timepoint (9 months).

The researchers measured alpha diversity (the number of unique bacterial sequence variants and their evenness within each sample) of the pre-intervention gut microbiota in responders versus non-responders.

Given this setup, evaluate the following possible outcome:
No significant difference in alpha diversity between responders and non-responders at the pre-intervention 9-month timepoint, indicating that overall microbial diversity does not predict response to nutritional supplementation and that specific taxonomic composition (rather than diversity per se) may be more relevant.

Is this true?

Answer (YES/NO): YES